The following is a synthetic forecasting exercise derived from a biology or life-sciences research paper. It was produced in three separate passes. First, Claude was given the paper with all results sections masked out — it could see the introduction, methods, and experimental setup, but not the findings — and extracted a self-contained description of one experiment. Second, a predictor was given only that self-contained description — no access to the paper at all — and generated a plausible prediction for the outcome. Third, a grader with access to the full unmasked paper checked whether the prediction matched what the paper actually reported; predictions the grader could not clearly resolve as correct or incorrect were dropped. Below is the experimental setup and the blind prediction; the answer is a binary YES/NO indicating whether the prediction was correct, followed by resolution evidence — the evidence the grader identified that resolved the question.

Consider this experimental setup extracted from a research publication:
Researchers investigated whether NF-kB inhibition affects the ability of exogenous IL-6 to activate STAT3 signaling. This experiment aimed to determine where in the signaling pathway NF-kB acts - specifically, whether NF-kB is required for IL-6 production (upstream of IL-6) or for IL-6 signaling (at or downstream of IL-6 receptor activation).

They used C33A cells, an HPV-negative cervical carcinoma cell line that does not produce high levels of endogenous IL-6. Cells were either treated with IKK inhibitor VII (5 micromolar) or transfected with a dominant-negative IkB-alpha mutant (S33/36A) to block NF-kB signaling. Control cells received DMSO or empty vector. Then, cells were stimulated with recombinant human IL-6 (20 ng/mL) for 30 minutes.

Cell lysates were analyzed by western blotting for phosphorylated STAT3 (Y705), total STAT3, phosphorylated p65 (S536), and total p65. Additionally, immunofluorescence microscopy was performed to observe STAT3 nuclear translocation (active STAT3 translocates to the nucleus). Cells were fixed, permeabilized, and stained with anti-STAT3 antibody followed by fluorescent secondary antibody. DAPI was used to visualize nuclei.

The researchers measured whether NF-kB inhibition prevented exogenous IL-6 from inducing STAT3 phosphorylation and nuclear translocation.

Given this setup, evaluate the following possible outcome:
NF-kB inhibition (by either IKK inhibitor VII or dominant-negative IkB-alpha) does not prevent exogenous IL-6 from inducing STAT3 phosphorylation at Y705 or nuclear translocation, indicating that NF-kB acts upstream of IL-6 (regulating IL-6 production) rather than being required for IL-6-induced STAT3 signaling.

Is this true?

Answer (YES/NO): YES